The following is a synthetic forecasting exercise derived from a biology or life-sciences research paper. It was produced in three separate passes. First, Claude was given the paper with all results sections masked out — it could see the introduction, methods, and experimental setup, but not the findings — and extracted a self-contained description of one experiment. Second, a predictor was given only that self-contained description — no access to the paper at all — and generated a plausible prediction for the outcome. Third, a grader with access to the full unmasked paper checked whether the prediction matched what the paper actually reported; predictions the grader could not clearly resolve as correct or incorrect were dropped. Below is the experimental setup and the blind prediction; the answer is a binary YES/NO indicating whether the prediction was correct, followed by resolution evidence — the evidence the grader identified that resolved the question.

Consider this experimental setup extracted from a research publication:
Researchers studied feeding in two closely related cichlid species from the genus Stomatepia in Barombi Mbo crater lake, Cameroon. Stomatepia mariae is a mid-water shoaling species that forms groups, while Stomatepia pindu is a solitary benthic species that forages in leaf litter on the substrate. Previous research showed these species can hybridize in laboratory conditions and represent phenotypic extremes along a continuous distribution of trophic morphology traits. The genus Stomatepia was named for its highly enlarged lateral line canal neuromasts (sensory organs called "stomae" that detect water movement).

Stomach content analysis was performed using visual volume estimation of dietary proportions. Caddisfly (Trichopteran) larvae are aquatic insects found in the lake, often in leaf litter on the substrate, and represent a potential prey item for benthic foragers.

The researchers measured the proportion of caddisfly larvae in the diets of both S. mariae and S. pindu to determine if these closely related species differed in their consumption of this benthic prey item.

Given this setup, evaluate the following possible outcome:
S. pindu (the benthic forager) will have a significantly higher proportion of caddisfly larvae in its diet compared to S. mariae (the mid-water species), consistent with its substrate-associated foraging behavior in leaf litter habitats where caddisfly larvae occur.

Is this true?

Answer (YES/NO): YES